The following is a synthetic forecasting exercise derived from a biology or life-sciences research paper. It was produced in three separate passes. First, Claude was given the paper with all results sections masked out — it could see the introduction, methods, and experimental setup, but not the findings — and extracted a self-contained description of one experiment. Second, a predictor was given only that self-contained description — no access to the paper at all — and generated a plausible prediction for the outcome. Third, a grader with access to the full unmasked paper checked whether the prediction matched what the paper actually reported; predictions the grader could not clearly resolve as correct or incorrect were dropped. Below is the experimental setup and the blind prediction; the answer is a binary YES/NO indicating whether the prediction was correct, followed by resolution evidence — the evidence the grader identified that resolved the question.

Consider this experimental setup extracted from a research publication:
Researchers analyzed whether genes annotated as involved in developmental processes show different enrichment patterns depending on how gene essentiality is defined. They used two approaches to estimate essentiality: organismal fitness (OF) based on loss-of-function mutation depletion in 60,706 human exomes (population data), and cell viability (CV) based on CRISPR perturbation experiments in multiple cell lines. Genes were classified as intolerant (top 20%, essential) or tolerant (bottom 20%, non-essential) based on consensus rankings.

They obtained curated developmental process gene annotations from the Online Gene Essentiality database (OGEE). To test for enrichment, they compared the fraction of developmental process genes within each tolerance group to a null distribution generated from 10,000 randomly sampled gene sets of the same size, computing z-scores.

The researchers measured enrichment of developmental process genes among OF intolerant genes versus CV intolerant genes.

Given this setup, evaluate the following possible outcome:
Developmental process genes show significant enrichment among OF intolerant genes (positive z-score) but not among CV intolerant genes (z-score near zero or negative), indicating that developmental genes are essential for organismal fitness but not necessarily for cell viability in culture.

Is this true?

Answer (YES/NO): YES